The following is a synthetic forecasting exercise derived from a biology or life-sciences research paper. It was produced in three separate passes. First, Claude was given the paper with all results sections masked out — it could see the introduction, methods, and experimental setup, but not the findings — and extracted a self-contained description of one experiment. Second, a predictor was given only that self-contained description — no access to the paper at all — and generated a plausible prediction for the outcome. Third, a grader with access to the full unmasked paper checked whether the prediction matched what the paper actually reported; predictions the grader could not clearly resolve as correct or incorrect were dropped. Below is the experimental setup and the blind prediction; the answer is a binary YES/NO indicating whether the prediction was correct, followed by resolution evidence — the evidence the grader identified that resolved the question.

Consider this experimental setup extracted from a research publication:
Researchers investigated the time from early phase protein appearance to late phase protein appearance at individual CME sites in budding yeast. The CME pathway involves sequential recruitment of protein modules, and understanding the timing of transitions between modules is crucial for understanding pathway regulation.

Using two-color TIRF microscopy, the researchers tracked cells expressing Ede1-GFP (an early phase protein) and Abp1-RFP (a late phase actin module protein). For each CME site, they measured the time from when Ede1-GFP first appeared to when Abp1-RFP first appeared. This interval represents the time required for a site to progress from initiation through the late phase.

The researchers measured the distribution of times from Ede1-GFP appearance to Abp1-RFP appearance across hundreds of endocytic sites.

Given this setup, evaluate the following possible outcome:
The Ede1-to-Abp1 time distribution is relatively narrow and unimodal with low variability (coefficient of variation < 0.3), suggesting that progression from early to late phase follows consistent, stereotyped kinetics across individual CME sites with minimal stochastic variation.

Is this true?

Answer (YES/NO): NO